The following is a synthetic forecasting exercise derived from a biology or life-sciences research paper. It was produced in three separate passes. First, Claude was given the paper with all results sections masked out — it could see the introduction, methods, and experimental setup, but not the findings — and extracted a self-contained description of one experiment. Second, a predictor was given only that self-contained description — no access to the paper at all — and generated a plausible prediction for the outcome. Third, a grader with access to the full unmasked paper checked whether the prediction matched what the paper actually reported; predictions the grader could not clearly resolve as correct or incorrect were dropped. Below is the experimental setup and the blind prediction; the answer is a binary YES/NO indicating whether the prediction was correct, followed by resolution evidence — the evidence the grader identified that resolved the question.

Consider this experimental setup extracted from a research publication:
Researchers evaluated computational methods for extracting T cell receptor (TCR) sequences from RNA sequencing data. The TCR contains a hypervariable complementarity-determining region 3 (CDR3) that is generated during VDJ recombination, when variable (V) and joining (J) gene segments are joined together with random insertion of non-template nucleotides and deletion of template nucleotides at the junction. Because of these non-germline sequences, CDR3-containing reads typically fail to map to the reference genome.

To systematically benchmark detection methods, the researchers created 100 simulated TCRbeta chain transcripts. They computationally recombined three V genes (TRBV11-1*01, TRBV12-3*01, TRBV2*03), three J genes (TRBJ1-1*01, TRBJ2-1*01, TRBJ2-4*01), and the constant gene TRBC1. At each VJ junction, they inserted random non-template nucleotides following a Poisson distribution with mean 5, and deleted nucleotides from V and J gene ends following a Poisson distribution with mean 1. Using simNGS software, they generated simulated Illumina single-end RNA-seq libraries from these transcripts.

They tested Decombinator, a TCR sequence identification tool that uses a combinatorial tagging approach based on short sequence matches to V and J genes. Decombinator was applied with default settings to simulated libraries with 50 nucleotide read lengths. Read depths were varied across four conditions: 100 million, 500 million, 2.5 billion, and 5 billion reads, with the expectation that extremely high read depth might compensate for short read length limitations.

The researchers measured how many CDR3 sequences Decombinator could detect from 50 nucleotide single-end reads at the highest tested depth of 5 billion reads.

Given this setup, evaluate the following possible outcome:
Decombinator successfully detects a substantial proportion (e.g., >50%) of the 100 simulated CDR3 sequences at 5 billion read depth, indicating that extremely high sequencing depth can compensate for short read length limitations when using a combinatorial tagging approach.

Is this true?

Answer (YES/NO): NO